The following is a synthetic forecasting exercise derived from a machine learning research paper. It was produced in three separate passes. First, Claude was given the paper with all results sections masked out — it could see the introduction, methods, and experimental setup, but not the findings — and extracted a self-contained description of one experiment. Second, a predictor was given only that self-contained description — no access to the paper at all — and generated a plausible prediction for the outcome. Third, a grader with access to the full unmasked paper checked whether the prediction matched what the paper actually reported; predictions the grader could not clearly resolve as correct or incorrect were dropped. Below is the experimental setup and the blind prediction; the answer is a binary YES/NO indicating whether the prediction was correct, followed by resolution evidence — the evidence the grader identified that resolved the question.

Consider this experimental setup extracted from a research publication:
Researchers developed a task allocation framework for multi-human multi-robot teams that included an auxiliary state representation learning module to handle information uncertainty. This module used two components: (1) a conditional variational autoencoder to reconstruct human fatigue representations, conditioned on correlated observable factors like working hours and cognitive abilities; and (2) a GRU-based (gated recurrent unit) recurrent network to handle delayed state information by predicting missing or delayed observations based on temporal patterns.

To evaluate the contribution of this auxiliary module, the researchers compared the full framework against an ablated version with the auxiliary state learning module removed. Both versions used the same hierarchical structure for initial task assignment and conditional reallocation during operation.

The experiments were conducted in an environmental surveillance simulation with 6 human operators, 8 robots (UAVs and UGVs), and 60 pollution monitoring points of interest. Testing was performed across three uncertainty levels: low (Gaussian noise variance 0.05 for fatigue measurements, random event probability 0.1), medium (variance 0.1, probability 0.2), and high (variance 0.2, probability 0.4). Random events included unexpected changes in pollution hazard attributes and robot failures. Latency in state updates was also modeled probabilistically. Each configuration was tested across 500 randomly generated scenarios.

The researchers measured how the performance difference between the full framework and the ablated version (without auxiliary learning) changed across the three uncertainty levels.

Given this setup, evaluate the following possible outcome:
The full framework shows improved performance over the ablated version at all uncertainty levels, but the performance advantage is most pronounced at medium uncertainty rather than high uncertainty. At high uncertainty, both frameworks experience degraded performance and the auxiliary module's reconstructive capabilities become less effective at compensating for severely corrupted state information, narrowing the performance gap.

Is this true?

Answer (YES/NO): NO